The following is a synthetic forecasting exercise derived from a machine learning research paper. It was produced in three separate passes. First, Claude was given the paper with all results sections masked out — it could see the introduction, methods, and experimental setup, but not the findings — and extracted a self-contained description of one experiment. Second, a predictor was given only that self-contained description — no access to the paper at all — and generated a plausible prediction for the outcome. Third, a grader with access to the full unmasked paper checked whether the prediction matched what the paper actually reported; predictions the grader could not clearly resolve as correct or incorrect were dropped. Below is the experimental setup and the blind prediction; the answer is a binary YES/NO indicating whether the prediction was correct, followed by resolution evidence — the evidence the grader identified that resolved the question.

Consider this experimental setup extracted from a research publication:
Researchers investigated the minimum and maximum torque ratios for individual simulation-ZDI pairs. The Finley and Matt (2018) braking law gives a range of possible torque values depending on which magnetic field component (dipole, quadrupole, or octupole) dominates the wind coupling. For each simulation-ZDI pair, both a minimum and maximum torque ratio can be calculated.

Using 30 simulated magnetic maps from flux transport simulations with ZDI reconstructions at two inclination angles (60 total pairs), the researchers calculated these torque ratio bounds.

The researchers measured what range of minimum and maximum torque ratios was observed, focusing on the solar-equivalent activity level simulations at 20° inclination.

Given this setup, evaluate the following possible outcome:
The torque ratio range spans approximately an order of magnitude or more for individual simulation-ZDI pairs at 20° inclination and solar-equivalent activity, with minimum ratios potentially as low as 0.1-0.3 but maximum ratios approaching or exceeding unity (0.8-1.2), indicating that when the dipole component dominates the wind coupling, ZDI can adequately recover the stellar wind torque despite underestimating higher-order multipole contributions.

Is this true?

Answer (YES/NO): NO